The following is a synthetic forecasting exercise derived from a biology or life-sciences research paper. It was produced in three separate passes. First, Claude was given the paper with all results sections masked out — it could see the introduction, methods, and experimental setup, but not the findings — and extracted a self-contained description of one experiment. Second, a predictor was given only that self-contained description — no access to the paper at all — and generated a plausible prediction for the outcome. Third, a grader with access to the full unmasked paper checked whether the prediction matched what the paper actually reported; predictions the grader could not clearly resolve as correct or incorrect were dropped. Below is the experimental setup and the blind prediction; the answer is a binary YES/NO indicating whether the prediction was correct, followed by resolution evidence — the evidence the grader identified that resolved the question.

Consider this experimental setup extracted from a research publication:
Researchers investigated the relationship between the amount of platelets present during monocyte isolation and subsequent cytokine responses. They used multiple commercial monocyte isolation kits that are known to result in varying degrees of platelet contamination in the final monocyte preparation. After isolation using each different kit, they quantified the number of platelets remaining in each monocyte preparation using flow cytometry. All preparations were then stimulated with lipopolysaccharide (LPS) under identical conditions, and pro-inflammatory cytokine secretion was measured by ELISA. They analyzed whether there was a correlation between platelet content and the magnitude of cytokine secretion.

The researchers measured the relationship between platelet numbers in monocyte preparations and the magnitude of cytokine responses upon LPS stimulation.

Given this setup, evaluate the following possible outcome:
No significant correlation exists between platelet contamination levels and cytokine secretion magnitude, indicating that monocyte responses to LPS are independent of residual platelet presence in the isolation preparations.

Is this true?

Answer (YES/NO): NO